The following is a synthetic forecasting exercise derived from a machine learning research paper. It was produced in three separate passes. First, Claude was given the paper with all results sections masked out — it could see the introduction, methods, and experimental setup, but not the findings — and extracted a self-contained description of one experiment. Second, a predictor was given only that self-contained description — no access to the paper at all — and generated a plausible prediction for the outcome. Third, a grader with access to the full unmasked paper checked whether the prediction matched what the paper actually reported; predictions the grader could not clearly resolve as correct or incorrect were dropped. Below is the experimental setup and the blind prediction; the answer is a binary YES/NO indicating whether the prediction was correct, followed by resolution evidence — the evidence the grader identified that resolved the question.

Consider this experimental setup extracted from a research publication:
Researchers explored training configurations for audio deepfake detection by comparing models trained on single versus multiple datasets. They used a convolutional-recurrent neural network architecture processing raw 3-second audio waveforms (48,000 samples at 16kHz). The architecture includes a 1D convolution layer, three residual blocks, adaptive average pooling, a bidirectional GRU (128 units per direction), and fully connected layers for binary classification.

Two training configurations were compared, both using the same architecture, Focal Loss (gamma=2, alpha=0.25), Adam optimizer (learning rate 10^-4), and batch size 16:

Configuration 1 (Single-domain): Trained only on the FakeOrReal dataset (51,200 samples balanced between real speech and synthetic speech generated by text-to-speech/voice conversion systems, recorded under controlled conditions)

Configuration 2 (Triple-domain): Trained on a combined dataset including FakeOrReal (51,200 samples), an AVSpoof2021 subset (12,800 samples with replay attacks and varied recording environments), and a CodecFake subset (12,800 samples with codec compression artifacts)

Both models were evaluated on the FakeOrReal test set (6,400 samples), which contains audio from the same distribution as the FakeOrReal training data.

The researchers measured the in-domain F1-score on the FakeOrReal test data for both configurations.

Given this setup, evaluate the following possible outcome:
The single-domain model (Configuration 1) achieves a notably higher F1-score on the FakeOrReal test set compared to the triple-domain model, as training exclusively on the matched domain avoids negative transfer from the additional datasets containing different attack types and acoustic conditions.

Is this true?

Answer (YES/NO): YES